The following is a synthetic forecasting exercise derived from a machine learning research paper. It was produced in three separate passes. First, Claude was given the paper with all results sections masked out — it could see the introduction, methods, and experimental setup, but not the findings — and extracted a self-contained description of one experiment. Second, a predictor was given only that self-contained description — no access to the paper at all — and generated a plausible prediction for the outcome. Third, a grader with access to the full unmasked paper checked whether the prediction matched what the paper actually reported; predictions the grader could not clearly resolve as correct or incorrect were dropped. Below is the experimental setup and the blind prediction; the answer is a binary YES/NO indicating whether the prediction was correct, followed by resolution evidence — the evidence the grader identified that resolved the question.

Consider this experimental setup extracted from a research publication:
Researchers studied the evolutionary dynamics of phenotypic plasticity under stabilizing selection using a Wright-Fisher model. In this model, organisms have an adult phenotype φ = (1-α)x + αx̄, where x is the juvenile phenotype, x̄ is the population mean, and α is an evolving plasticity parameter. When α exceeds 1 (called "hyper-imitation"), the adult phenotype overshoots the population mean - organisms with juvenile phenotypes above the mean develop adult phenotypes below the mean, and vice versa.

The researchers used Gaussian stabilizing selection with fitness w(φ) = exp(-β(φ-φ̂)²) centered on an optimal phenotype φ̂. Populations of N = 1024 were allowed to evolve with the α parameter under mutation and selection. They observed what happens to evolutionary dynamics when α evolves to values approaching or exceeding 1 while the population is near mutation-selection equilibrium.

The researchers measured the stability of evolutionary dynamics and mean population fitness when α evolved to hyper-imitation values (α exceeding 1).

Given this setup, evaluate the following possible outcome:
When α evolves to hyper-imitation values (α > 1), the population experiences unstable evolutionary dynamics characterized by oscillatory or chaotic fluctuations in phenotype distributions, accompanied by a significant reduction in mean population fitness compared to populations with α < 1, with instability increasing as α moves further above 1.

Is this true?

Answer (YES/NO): YES